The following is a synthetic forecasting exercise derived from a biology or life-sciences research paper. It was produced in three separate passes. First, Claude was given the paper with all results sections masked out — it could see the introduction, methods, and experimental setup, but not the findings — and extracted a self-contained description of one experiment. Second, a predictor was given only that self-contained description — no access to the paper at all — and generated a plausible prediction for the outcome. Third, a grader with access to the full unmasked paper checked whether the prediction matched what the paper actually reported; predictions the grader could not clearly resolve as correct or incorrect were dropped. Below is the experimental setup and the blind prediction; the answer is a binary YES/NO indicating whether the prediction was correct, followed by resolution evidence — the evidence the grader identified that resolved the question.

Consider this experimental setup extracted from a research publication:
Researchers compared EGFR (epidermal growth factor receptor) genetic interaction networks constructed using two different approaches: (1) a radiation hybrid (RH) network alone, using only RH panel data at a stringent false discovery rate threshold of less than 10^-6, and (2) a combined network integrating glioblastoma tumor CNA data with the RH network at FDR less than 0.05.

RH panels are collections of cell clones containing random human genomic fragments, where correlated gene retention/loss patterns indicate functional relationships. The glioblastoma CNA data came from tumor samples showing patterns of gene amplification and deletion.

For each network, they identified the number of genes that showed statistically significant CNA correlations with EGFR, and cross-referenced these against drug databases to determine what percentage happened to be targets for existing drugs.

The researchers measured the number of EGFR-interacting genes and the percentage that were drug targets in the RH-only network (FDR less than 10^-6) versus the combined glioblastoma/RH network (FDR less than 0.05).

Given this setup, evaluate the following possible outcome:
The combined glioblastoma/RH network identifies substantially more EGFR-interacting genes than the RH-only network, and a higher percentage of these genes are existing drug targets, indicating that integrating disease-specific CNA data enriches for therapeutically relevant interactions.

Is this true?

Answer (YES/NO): NO